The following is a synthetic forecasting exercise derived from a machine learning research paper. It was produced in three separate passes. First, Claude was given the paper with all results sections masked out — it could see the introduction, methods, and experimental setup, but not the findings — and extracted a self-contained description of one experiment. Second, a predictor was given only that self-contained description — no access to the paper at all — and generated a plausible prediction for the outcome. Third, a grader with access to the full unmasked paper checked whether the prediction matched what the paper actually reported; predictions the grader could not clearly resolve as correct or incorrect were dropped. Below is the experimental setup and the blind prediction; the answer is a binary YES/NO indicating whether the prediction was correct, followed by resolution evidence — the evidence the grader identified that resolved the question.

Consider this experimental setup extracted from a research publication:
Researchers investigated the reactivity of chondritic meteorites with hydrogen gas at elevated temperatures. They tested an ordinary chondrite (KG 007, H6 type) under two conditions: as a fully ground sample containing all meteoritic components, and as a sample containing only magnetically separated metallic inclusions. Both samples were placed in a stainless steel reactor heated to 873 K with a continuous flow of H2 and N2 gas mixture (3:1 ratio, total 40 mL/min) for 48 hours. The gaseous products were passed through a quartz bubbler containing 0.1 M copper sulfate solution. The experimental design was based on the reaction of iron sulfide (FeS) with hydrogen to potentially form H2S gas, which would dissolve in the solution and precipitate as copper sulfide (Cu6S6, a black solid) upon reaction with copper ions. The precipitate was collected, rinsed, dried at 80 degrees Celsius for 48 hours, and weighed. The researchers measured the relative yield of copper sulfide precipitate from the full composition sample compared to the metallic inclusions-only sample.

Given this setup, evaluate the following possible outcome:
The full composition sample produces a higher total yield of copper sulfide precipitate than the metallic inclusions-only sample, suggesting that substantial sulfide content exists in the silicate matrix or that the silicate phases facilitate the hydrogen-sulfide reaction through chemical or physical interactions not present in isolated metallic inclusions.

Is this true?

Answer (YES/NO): NO